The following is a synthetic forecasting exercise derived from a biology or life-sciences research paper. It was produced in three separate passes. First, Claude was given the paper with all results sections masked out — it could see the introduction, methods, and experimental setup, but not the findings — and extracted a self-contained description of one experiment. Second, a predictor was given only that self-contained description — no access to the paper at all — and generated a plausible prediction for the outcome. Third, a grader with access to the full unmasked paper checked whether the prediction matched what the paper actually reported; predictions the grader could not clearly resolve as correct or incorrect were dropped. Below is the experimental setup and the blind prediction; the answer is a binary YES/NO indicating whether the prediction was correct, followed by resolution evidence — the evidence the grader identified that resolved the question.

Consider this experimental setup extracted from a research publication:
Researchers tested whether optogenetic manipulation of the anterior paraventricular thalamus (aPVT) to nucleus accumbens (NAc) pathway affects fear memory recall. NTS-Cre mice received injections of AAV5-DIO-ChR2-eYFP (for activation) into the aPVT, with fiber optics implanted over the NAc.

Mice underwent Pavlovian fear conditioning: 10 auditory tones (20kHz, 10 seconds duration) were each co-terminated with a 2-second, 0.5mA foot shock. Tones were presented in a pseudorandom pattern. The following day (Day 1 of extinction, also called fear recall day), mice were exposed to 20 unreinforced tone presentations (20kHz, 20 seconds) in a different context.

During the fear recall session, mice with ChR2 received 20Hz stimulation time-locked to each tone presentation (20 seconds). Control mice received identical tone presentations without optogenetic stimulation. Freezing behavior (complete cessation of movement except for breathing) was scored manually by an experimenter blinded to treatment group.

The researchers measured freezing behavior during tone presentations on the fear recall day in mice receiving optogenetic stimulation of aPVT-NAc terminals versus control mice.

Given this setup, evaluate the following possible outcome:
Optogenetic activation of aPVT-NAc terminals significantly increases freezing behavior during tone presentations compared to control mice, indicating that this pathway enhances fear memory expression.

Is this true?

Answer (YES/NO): NO